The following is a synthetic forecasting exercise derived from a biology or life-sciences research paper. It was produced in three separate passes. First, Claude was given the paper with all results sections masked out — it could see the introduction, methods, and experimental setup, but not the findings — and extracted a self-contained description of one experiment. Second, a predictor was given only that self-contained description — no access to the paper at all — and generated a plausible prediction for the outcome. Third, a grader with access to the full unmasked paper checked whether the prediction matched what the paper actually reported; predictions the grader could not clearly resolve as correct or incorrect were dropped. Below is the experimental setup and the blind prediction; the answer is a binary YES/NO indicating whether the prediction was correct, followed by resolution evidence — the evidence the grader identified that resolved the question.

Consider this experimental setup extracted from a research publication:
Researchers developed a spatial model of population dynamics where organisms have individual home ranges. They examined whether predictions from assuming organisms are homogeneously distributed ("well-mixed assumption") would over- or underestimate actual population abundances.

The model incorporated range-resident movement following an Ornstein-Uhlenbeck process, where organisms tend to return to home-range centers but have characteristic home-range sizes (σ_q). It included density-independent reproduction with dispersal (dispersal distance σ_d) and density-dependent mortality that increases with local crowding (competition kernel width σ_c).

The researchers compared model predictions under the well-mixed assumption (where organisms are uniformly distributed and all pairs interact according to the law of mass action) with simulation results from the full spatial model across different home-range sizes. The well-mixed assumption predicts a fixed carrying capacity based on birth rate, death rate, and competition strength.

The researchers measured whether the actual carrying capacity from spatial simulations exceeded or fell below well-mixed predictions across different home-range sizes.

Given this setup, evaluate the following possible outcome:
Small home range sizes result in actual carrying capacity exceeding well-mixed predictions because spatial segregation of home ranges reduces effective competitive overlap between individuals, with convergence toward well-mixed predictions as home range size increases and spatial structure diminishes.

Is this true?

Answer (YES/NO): NO